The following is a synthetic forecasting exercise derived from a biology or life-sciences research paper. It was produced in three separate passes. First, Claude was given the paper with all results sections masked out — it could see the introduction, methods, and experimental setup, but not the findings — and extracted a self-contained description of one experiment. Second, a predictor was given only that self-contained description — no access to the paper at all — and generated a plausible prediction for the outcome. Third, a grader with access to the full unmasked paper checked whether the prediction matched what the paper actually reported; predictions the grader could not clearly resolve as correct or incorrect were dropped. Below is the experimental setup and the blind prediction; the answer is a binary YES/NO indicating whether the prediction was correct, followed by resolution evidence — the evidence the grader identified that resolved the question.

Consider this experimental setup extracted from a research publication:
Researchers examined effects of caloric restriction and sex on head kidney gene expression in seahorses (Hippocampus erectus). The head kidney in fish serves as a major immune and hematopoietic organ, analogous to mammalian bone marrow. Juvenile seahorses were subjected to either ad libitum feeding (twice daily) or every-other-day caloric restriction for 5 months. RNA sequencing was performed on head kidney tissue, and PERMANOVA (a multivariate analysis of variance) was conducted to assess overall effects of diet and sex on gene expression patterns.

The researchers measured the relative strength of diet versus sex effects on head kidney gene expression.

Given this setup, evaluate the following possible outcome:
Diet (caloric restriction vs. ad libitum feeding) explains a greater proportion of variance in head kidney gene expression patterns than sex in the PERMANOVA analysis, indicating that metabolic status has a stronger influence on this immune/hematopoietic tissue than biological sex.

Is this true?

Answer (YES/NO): NO